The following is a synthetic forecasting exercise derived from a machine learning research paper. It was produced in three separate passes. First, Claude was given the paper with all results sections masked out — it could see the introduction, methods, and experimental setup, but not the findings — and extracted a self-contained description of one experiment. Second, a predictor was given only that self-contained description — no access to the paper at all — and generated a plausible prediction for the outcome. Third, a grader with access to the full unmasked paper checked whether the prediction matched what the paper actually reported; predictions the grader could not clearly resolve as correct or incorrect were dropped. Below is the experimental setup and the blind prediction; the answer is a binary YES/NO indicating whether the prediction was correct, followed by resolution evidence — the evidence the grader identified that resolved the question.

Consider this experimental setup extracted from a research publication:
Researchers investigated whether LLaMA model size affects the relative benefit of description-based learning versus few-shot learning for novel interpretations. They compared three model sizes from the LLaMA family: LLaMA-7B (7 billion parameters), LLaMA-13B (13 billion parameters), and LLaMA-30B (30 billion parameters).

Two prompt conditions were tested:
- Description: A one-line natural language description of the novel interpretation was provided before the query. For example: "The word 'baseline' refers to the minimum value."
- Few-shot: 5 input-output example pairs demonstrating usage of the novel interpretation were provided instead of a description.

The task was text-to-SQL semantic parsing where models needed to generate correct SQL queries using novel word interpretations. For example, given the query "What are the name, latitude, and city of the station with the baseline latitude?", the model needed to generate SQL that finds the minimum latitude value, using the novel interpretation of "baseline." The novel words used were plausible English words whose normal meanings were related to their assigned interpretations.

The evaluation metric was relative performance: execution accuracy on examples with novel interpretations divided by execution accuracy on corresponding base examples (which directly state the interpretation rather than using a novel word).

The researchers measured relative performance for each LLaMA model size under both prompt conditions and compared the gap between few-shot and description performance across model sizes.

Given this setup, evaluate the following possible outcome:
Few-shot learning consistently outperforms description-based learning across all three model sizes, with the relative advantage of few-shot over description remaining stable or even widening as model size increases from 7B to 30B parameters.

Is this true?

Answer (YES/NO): NO